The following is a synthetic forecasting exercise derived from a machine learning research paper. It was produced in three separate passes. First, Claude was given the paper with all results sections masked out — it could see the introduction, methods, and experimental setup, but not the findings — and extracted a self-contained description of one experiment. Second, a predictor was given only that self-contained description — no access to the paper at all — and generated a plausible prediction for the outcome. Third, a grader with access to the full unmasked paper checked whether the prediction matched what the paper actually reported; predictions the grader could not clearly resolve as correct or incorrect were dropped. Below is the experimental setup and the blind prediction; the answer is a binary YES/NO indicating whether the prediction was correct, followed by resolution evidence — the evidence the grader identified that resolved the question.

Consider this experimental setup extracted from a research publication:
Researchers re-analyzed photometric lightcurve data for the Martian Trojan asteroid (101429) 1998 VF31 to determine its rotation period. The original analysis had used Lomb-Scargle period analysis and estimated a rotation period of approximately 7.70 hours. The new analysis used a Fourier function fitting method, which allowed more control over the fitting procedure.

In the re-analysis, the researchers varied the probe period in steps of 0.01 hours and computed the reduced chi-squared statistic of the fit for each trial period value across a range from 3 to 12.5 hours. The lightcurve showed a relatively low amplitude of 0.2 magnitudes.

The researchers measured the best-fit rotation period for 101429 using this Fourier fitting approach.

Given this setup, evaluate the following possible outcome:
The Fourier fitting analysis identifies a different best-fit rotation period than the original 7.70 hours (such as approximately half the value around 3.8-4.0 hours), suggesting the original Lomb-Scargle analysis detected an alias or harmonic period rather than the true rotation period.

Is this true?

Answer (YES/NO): NO